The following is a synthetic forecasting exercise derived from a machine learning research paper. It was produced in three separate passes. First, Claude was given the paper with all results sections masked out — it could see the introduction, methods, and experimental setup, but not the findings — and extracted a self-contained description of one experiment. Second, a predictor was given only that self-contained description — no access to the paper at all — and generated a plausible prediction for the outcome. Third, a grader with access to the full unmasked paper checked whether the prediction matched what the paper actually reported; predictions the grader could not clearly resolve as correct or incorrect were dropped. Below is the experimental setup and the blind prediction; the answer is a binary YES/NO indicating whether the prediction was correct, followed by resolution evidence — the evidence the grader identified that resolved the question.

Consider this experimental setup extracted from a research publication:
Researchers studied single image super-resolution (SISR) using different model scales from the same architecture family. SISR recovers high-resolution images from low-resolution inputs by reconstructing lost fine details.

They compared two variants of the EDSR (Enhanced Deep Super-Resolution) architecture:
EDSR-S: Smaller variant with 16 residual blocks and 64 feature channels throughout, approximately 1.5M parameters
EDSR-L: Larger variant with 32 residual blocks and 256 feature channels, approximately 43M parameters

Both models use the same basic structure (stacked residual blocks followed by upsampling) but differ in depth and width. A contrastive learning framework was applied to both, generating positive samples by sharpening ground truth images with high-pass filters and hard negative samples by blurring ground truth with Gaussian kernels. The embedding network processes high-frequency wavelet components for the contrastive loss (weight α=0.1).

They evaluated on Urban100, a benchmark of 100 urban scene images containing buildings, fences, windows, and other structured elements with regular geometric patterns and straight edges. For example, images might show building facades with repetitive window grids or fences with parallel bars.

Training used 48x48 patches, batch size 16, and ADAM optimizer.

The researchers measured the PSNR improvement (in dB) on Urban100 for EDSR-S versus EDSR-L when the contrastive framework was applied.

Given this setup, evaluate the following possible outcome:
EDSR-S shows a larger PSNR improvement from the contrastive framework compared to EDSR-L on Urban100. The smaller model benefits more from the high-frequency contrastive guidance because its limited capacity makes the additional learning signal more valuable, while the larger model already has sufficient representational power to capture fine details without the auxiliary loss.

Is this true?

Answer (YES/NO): NO